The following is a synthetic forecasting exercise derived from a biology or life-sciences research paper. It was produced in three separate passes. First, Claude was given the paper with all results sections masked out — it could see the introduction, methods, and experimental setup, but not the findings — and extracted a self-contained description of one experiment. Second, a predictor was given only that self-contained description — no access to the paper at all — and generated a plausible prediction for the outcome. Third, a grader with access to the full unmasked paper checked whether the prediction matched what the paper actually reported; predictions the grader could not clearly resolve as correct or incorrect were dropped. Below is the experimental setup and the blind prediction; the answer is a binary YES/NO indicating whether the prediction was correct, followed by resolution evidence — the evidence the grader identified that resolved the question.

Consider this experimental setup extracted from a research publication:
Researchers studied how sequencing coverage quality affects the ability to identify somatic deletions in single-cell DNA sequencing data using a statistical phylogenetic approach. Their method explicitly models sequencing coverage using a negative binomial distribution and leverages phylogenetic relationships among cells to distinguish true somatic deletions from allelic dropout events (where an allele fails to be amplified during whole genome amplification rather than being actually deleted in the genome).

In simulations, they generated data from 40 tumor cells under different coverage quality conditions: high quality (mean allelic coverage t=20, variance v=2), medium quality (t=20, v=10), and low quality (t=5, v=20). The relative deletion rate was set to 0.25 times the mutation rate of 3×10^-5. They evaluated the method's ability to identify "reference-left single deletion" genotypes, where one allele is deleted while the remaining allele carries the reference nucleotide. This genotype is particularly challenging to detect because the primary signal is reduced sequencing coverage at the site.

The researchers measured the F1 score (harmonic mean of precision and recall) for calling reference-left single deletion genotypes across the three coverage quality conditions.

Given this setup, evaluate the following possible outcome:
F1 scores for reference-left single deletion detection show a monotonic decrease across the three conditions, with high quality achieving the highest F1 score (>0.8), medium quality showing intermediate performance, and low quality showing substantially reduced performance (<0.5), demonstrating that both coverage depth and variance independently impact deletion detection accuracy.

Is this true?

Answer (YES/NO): NO